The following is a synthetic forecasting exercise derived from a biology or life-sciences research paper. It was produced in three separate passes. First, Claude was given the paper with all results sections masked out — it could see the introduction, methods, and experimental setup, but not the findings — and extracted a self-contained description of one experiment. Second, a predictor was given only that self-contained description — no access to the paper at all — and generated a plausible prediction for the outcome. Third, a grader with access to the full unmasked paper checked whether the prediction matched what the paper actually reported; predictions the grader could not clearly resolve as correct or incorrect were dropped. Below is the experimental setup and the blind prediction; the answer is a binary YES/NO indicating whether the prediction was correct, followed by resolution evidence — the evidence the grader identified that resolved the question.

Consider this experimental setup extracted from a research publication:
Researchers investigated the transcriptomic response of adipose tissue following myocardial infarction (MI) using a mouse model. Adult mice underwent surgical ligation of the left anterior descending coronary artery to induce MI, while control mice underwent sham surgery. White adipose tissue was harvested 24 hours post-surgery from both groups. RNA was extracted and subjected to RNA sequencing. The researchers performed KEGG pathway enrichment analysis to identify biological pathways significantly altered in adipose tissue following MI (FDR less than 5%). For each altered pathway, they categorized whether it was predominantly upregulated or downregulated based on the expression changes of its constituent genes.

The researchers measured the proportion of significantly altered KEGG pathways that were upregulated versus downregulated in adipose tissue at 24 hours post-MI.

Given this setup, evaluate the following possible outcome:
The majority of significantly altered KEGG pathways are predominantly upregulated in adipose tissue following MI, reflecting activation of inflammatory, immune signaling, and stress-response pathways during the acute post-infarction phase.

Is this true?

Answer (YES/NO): NO